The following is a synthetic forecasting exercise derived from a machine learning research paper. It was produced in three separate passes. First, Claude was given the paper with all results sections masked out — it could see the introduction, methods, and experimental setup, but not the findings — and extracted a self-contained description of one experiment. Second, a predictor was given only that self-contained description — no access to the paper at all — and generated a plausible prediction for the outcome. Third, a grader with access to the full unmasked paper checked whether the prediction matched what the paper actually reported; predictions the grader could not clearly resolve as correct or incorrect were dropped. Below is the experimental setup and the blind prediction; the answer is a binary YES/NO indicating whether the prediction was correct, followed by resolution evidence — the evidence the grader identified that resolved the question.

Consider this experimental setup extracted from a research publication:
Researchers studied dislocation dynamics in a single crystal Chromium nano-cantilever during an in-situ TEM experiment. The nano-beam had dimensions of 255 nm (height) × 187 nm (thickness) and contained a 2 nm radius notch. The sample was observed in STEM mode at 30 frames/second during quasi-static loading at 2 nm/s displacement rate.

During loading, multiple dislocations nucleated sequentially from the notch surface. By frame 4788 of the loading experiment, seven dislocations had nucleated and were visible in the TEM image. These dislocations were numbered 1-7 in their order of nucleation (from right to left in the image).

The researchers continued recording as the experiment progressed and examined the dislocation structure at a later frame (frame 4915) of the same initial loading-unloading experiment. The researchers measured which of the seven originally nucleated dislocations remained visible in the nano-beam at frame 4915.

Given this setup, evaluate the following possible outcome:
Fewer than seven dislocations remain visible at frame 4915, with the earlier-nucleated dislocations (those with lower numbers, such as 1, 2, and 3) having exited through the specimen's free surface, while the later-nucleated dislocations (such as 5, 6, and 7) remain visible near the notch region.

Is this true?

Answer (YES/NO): NO